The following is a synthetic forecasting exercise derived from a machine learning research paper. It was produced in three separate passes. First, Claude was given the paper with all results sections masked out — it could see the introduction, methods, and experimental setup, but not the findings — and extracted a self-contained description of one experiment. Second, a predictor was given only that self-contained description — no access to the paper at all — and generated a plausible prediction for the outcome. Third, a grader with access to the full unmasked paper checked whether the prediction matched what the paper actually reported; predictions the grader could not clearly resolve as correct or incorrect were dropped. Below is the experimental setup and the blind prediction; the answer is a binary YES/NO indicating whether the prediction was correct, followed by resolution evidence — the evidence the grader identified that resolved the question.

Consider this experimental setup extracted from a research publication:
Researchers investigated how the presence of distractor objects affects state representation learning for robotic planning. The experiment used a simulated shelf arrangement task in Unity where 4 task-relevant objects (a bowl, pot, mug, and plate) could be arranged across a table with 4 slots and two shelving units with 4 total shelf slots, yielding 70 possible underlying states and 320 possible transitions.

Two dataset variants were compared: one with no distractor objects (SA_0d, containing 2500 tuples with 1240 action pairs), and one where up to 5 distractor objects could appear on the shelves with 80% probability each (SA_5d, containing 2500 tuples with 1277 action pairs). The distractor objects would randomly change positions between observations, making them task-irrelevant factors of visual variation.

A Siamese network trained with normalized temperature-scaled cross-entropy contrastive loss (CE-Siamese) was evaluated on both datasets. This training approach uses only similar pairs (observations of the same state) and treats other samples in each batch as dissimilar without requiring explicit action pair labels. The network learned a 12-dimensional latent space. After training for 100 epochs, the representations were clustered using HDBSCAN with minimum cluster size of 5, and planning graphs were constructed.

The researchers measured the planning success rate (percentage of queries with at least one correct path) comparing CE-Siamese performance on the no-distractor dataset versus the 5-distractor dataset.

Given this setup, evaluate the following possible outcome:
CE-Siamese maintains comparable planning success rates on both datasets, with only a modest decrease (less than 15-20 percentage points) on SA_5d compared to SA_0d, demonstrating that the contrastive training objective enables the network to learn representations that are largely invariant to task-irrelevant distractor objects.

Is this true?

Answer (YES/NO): YES